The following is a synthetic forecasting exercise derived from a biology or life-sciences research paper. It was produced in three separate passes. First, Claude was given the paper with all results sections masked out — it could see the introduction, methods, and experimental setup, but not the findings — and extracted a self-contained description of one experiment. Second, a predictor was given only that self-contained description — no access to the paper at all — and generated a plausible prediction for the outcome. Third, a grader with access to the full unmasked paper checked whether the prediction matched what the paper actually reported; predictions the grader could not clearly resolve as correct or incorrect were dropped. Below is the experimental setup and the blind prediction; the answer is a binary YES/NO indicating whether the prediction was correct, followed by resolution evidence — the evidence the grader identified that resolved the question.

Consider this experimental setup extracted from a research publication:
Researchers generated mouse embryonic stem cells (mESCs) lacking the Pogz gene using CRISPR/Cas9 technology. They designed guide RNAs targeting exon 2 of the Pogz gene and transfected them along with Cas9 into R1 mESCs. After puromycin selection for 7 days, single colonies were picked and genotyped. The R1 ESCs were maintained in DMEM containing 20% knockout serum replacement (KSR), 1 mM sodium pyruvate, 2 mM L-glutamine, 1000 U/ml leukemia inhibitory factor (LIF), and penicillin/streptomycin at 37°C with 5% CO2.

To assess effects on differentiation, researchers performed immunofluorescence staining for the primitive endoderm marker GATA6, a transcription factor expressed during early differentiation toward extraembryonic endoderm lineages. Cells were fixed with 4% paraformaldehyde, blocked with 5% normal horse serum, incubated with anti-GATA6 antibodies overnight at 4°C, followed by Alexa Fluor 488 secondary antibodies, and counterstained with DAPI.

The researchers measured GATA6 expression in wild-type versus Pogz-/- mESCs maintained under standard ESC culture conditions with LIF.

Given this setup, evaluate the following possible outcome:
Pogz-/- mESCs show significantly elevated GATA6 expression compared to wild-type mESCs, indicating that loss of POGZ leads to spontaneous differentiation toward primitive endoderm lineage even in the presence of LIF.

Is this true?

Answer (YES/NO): YES